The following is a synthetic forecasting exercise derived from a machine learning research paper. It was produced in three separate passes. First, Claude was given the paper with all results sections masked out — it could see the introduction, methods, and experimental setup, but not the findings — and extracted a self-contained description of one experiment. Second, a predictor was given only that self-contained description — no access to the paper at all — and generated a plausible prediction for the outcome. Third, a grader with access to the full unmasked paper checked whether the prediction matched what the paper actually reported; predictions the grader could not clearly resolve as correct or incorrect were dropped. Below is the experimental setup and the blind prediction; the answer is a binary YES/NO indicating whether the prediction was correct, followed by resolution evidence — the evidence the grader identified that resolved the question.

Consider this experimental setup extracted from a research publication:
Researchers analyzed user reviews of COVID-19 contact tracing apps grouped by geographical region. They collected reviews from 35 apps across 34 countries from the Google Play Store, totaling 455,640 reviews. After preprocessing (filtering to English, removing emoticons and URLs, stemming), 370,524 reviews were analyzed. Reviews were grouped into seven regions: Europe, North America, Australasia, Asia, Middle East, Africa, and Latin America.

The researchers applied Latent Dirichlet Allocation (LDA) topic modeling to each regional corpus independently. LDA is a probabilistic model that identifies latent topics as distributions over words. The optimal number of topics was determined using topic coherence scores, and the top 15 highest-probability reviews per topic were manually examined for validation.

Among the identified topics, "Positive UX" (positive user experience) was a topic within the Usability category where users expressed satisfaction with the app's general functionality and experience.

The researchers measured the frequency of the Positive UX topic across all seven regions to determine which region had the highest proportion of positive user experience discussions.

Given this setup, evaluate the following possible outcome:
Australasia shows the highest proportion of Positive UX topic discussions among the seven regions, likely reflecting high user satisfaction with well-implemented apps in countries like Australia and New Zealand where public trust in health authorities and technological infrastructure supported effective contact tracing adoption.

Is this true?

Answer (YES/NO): NO